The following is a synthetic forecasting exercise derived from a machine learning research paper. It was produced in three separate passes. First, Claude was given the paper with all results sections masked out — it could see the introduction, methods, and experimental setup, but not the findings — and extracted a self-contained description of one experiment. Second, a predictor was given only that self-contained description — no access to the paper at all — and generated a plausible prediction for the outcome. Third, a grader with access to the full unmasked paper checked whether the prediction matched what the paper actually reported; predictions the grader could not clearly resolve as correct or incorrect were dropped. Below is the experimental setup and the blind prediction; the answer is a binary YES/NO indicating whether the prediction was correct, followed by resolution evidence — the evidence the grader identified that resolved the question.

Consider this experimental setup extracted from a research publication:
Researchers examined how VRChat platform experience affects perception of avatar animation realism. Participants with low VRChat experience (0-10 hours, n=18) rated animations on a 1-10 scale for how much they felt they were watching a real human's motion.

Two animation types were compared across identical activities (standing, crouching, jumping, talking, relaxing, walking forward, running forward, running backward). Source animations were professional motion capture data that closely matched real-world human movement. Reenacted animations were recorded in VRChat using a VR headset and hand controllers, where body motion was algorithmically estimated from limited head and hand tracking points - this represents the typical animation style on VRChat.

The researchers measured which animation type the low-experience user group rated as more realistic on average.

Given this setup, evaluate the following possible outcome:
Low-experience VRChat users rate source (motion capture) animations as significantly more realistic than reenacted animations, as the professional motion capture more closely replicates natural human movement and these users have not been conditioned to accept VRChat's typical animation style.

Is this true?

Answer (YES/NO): YES